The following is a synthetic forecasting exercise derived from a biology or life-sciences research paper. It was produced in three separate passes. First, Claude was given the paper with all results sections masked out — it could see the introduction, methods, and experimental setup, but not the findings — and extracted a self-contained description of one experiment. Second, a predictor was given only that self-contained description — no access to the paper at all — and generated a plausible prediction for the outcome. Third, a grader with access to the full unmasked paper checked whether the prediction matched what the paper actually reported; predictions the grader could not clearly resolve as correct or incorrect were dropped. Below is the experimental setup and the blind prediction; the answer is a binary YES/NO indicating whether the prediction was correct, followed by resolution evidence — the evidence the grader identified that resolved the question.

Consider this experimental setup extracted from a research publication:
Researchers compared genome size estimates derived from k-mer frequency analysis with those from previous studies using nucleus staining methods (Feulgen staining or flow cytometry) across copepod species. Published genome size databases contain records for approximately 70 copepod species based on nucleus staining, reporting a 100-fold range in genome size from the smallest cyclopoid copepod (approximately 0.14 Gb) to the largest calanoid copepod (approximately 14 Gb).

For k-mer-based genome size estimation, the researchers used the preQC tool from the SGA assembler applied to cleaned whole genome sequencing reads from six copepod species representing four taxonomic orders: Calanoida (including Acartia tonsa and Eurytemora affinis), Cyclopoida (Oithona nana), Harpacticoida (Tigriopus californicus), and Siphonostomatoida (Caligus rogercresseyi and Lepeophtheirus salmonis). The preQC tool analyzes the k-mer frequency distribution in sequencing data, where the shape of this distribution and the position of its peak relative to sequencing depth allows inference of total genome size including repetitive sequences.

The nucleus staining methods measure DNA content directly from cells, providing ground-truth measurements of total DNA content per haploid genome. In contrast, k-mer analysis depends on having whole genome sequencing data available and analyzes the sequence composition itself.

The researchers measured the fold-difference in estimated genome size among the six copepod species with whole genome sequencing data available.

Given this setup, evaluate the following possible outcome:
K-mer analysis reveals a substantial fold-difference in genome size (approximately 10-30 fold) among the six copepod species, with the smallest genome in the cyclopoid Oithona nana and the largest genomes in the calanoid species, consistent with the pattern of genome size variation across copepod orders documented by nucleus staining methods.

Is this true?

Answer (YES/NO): YES